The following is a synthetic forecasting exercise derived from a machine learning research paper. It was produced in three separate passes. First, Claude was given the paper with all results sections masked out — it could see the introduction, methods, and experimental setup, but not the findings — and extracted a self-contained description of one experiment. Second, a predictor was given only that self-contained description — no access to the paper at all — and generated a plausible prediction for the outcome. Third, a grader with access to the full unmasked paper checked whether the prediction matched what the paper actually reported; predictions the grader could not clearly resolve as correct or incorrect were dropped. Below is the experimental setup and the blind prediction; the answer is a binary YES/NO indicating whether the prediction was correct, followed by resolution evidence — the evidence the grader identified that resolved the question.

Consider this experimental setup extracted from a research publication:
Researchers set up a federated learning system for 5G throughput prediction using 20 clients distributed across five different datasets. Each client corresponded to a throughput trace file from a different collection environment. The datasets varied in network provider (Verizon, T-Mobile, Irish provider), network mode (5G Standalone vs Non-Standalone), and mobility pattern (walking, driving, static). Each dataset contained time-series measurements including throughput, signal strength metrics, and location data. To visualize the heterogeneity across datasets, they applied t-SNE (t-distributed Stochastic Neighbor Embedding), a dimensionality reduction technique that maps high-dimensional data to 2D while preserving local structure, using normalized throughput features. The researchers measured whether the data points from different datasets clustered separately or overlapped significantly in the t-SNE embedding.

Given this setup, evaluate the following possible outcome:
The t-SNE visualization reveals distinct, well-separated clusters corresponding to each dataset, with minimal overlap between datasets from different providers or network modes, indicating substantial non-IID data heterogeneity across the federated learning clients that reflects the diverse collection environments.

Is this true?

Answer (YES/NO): YES